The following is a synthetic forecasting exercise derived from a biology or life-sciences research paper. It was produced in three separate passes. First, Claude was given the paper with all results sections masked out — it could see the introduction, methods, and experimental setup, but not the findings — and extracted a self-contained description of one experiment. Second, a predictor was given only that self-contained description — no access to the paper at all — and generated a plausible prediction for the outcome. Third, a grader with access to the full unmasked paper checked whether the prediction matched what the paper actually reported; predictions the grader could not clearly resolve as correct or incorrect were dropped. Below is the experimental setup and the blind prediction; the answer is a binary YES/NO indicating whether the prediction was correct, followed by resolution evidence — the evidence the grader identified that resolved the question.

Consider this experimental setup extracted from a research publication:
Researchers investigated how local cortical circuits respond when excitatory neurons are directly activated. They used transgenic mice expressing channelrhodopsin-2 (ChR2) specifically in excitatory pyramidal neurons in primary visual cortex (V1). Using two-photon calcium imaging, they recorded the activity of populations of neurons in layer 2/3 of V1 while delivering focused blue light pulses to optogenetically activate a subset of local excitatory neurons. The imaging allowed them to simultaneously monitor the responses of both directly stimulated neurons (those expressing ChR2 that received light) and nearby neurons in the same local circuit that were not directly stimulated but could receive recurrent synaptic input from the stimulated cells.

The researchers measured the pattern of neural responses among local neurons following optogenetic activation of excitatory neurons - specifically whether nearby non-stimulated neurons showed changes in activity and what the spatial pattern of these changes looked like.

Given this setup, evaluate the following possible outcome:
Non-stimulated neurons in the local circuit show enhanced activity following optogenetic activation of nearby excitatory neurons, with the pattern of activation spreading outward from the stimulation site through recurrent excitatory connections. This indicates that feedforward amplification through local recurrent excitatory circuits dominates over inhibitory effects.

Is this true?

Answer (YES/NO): NO